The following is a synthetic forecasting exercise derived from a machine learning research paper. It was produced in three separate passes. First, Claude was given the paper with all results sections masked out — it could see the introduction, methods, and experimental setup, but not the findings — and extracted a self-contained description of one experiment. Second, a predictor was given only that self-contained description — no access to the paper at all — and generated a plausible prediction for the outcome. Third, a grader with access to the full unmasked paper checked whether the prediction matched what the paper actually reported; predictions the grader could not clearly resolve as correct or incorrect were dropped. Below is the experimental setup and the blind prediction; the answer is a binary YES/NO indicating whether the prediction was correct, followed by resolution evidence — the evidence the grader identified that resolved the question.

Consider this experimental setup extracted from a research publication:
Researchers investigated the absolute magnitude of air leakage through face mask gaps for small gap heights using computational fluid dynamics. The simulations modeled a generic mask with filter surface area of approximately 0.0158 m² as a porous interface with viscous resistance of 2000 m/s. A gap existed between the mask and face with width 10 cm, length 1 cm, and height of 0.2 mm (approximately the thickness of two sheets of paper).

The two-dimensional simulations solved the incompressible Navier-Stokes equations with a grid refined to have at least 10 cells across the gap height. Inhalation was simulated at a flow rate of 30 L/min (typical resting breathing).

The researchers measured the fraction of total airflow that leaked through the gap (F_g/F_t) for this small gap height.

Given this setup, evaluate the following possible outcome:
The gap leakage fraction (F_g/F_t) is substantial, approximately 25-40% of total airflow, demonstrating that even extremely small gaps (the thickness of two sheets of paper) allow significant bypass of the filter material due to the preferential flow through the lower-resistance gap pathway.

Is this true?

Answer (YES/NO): NO